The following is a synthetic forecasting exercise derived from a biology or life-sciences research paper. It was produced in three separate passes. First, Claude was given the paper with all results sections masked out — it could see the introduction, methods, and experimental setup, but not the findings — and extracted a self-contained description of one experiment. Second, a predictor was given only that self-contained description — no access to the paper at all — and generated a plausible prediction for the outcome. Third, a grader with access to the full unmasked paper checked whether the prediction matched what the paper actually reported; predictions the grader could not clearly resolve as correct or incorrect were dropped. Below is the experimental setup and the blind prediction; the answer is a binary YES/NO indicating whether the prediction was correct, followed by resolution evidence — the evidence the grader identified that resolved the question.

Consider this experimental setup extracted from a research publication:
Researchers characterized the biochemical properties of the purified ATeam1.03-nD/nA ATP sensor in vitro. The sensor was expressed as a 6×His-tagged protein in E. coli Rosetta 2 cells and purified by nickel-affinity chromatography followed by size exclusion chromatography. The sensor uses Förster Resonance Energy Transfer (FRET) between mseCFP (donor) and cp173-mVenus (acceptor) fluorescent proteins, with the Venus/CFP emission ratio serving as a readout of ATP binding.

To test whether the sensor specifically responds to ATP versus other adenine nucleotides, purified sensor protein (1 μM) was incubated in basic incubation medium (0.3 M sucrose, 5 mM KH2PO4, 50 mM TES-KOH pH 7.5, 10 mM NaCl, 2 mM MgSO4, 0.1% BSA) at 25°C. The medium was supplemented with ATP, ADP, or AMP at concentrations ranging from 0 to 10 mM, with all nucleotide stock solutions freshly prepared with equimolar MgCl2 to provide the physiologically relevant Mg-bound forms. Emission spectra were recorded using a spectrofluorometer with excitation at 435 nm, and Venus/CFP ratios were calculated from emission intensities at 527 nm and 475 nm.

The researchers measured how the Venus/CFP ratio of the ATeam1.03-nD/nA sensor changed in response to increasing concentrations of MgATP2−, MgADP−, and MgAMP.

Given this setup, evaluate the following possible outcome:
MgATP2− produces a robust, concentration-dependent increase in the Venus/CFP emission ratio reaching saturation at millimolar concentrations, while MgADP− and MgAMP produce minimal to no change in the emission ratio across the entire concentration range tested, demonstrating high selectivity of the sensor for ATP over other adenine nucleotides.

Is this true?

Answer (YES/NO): YES